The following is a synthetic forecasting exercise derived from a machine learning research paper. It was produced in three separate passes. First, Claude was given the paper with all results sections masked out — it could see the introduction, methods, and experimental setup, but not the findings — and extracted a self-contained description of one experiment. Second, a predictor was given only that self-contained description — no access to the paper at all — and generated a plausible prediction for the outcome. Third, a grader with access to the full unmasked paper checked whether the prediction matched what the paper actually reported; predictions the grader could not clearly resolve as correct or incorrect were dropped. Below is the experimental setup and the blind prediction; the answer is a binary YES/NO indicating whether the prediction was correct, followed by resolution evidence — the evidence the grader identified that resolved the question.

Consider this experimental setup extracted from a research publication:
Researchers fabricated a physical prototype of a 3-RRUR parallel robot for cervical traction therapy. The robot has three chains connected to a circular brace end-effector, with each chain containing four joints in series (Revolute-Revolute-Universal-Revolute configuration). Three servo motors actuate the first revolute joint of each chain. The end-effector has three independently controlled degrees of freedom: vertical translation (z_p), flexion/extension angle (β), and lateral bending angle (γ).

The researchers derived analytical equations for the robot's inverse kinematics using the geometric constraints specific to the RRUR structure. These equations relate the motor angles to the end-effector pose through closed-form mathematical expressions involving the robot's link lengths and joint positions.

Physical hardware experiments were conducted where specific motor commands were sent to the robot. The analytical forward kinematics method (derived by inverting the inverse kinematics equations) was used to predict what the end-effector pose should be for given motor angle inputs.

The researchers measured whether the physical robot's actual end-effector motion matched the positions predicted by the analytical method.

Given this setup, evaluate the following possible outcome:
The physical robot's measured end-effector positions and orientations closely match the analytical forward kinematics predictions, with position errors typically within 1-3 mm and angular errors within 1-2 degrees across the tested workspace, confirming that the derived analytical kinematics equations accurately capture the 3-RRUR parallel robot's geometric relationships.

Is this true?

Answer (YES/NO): NO